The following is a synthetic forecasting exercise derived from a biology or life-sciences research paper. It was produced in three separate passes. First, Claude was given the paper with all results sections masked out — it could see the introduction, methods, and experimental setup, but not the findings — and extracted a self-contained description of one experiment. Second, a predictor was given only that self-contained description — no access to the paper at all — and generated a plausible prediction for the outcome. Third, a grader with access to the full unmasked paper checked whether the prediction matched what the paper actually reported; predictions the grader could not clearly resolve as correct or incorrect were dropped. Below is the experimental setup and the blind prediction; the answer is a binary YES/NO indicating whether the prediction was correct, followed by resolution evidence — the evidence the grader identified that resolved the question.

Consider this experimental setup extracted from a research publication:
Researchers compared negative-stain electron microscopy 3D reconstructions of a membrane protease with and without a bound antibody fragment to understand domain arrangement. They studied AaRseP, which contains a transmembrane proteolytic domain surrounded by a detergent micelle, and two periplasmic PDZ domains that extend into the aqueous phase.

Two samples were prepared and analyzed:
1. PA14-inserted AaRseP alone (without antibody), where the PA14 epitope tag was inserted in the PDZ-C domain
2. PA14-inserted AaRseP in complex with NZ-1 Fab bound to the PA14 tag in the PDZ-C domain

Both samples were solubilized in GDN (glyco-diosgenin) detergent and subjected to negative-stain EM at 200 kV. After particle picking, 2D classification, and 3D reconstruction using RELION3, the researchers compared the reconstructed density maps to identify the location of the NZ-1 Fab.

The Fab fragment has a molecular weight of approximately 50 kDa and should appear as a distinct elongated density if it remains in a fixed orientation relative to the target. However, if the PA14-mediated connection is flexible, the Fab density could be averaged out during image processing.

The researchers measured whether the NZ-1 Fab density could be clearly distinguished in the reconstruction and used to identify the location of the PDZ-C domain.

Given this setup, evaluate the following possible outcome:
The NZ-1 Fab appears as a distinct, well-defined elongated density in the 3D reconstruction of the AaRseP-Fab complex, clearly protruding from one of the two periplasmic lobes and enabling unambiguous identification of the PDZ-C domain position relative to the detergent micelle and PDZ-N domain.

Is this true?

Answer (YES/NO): YES